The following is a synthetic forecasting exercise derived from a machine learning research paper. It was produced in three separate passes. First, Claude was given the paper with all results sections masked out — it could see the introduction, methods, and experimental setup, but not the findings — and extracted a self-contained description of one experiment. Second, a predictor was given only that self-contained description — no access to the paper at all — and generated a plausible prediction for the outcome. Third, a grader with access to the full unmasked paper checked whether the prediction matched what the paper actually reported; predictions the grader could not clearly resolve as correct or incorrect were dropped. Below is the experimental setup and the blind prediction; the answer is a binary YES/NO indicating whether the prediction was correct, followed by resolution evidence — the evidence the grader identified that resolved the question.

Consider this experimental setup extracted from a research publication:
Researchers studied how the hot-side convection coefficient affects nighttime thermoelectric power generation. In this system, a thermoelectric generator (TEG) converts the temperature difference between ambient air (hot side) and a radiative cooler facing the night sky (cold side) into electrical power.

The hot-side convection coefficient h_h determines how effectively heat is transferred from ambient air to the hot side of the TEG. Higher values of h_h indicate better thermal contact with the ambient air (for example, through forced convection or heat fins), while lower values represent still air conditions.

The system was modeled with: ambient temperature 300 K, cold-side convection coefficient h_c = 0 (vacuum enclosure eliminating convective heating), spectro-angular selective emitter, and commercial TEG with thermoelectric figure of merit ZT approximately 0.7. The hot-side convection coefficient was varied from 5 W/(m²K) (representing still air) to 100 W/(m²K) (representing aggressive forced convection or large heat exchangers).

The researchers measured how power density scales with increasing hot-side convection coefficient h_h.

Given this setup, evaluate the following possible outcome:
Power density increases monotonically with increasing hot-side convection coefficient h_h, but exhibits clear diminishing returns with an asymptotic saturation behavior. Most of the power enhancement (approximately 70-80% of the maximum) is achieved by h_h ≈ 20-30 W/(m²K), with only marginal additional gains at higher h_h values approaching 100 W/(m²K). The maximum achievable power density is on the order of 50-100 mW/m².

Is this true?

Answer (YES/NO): NO